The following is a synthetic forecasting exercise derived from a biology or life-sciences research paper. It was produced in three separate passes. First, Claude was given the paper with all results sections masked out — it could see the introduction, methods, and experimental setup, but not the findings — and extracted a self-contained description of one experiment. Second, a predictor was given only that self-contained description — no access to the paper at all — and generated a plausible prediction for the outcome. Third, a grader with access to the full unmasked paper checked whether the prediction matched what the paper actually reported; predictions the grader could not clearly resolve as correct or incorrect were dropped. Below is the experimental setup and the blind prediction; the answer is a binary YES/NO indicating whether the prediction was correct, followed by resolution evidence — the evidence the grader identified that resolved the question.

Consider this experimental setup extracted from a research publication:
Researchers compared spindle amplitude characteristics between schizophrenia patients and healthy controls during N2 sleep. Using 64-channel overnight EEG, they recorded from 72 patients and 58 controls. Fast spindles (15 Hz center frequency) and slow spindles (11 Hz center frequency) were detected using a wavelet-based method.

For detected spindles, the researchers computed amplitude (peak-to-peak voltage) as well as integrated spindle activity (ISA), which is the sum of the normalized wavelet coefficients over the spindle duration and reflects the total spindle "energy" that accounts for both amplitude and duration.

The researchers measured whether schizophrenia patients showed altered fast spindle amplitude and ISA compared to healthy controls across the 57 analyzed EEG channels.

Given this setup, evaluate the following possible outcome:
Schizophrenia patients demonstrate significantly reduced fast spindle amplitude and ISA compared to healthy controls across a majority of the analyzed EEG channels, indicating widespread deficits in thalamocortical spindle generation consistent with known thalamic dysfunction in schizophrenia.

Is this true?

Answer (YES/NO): NO